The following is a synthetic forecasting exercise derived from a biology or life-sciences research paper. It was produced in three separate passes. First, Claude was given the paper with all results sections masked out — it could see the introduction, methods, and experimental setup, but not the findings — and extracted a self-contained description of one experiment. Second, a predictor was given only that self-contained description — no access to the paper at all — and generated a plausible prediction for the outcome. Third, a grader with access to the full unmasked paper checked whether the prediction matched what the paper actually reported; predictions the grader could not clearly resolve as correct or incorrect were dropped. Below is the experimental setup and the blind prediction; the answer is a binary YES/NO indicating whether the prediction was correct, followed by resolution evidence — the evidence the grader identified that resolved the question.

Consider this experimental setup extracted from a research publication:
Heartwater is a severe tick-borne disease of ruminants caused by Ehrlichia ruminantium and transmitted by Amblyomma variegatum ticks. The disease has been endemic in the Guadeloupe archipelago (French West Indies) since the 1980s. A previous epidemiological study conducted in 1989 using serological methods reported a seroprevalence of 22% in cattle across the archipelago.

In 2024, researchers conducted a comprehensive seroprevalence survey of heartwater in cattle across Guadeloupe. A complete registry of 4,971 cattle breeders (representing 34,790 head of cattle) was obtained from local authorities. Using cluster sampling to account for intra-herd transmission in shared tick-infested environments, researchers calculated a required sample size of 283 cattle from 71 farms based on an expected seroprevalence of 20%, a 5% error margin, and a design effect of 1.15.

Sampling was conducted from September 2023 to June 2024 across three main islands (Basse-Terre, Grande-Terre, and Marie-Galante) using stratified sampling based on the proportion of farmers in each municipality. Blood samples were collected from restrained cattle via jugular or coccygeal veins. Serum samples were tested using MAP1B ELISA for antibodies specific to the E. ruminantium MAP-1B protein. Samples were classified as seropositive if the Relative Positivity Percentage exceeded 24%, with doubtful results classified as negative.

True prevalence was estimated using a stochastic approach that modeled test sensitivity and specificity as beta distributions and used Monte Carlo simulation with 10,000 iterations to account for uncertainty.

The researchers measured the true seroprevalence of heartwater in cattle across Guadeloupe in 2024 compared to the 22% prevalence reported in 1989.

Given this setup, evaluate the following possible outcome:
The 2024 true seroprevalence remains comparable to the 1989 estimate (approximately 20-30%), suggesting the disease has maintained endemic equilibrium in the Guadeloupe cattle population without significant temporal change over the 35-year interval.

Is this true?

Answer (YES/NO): YES